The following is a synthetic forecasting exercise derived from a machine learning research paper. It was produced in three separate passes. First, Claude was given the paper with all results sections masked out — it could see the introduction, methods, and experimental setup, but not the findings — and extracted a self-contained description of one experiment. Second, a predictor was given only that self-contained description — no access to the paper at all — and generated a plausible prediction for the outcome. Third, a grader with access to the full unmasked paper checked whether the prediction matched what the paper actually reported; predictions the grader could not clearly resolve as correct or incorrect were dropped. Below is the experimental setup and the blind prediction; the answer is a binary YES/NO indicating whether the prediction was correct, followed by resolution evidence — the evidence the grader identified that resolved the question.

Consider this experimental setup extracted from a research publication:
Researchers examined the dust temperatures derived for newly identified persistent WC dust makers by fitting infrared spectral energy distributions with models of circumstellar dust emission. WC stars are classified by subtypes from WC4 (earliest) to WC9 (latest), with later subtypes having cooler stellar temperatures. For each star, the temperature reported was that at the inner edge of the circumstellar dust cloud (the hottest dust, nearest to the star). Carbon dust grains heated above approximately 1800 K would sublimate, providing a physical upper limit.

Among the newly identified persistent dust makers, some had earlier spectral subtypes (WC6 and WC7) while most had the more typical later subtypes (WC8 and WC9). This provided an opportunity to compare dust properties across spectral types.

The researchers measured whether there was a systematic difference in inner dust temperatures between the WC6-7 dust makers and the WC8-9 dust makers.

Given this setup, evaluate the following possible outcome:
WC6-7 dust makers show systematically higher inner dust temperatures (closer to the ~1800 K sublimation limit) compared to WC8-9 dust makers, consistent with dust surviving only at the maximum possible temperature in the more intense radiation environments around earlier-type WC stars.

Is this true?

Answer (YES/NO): YES